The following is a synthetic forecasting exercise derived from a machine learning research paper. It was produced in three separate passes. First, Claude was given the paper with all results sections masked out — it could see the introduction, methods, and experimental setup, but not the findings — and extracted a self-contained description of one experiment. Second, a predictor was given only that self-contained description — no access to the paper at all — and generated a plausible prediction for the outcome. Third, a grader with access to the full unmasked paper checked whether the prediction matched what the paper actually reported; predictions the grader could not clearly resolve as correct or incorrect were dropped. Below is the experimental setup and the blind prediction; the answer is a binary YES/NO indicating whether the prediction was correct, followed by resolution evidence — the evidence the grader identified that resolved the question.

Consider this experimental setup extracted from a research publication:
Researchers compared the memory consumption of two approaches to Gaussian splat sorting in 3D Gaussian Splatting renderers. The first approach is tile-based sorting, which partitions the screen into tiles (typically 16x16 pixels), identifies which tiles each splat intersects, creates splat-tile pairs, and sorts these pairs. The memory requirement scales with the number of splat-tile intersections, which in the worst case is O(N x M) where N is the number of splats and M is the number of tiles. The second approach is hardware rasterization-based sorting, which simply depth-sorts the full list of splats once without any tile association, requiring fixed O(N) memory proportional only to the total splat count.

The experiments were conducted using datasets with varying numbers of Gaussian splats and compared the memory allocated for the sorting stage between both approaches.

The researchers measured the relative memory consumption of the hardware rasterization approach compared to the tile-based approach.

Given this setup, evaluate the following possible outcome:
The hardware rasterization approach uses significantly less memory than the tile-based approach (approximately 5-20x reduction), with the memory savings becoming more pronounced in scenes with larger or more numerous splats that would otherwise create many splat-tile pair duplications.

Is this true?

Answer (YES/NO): NO